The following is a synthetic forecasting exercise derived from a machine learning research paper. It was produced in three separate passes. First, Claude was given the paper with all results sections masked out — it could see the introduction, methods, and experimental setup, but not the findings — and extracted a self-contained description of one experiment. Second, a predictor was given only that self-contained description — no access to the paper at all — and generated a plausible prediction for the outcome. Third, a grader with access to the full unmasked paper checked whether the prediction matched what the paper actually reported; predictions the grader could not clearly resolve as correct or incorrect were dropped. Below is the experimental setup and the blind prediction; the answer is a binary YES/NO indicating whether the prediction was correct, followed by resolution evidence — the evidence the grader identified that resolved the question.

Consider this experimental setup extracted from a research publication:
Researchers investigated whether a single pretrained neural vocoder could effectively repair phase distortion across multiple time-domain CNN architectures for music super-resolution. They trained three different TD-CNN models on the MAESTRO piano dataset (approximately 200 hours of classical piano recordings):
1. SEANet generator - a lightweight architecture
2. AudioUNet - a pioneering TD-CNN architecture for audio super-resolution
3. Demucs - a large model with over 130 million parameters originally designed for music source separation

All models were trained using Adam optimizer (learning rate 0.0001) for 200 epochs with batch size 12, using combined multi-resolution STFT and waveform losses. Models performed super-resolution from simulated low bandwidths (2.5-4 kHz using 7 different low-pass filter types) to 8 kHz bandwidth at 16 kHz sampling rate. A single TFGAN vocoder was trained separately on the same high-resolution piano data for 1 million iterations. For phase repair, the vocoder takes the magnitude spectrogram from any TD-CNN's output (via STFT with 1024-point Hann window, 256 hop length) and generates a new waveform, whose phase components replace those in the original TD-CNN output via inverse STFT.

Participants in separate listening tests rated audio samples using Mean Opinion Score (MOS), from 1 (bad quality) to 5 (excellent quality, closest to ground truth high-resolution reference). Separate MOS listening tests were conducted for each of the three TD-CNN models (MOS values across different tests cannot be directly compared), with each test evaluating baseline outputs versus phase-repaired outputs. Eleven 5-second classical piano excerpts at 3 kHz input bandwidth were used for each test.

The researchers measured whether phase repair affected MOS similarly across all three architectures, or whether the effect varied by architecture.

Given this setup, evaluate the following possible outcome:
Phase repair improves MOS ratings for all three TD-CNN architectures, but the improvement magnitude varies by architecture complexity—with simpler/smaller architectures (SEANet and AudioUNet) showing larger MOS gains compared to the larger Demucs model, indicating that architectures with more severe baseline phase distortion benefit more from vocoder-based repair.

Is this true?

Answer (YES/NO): YES